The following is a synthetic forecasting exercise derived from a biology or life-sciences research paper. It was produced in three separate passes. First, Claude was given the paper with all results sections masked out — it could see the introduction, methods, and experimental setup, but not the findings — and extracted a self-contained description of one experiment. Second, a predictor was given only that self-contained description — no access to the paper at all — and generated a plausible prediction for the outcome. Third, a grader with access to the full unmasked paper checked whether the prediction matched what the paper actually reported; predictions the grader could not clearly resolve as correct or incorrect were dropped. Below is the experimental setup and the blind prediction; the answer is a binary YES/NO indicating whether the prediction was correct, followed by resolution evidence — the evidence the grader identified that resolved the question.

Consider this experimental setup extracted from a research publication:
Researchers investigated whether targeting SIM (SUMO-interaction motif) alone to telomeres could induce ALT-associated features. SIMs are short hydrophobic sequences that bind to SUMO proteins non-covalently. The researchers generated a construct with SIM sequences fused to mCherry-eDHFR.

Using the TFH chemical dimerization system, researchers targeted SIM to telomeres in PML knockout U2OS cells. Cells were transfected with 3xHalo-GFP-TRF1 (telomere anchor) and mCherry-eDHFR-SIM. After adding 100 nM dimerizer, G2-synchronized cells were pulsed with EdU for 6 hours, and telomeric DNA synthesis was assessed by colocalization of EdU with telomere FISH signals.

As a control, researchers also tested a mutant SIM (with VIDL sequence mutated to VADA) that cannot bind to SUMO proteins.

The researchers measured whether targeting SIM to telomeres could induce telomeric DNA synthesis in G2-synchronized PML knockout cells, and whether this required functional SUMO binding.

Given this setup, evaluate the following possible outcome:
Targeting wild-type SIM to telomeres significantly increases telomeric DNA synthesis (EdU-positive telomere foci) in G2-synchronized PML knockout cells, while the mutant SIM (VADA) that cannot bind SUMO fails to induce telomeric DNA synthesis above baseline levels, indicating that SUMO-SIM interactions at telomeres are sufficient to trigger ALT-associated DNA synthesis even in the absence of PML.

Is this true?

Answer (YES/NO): NO